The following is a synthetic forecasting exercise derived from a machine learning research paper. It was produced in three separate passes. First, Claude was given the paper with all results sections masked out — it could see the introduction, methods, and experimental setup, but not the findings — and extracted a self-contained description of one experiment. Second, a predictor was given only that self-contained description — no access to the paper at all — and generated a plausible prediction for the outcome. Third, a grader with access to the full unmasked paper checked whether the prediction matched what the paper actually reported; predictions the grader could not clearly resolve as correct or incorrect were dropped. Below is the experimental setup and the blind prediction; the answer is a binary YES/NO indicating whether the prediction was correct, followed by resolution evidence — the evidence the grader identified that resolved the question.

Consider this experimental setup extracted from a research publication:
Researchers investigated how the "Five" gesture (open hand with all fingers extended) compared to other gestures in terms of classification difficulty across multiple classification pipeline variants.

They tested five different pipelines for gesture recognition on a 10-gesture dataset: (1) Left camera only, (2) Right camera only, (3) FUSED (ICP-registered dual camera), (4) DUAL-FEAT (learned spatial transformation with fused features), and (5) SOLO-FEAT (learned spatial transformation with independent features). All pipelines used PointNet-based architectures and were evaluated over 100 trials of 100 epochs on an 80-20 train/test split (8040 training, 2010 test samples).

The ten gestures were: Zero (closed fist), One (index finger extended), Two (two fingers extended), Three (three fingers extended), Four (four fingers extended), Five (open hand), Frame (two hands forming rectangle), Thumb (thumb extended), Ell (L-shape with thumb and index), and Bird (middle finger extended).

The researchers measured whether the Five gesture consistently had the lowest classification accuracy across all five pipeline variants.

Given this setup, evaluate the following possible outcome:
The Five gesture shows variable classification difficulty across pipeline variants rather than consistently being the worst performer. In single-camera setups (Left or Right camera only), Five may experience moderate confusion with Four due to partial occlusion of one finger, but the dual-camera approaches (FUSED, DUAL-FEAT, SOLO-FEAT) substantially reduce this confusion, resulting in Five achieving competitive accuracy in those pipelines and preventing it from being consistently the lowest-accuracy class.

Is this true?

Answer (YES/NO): NO